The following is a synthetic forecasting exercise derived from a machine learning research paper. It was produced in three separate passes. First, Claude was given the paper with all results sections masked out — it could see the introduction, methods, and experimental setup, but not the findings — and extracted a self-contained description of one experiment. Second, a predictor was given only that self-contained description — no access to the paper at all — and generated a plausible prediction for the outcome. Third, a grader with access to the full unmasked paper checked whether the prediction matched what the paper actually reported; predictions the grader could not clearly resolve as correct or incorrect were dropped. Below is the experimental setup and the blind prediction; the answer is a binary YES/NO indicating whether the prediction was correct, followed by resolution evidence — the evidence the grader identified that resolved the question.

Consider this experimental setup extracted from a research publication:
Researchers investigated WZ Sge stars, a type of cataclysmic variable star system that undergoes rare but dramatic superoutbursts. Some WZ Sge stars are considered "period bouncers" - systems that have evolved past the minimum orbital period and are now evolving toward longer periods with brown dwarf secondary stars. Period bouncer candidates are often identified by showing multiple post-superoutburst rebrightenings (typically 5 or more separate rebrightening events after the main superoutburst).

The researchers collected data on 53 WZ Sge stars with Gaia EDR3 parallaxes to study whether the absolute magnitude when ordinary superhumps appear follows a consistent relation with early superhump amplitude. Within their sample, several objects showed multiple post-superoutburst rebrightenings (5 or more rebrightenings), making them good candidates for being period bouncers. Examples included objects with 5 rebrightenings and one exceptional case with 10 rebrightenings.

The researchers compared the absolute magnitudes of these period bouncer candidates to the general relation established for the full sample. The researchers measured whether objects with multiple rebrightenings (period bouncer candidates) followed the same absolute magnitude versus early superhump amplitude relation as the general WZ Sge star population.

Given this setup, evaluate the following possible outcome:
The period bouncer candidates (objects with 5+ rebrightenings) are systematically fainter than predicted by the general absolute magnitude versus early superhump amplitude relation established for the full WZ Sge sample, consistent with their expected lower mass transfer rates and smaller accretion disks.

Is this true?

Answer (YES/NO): NO